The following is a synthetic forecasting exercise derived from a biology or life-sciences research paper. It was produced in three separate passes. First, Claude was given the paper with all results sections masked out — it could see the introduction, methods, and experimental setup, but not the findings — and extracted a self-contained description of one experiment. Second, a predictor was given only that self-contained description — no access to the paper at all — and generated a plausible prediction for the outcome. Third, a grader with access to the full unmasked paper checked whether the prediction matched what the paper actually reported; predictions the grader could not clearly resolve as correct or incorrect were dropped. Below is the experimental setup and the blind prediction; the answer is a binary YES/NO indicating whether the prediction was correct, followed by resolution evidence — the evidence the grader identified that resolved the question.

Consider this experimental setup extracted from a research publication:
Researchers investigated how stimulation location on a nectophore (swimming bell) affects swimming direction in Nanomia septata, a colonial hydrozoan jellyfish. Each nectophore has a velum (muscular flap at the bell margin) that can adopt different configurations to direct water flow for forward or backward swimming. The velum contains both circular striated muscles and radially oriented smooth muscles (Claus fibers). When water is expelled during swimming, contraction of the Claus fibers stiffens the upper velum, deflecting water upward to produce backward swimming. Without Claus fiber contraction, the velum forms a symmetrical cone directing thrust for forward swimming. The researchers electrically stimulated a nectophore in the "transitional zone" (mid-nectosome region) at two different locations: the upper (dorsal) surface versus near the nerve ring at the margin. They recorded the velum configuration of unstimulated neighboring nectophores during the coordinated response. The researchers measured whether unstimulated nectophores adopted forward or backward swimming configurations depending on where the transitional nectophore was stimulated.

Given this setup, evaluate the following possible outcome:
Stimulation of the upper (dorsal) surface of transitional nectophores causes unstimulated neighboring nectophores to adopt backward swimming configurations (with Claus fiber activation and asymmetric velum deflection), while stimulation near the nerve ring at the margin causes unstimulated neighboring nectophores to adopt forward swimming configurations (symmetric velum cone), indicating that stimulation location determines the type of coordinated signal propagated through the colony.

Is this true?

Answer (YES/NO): YES